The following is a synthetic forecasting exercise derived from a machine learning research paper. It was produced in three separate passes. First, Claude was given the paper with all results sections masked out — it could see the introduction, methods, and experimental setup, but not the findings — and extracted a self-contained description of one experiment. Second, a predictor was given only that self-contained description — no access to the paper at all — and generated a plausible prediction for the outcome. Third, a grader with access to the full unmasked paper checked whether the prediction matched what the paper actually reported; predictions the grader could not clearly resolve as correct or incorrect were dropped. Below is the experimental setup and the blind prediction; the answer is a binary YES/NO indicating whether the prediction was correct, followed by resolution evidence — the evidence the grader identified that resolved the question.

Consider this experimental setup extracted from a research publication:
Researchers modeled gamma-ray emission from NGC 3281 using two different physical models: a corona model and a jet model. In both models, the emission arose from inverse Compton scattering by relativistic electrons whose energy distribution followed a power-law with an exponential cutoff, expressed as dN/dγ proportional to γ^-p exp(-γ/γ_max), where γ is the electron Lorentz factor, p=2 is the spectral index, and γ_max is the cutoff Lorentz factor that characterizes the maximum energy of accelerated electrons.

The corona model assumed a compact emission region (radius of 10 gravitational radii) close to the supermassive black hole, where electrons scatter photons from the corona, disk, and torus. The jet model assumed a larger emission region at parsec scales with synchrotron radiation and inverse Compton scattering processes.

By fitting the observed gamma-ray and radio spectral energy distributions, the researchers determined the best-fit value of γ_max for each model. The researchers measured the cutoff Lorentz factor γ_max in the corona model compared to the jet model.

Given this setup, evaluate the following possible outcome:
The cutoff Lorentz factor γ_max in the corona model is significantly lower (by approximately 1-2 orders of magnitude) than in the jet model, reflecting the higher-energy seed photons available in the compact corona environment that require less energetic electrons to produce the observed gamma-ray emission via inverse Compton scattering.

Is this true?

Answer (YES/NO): NO